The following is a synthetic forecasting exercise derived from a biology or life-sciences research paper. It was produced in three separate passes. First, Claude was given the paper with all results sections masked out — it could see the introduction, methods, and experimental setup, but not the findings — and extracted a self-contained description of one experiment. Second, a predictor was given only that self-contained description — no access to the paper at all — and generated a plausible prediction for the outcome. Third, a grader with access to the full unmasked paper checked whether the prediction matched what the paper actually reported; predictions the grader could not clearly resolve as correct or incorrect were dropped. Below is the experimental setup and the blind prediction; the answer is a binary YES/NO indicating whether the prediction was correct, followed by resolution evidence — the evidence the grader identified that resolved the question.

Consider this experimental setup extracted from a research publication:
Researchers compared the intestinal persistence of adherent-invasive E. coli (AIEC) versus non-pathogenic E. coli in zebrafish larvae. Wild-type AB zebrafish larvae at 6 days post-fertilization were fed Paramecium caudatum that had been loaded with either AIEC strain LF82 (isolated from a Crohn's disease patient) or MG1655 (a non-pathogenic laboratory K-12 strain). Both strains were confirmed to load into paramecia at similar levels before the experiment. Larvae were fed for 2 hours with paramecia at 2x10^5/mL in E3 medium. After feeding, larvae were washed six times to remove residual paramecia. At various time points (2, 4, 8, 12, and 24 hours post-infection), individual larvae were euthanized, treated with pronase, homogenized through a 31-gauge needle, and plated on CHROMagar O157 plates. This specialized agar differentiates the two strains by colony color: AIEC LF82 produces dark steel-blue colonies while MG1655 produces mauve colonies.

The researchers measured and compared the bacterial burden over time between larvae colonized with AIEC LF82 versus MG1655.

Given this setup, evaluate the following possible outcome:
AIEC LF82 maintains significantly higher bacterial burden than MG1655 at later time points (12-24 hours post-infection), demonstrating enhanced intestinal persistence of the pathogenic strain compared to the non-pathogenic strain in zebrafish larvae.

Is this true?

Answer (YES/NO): YES